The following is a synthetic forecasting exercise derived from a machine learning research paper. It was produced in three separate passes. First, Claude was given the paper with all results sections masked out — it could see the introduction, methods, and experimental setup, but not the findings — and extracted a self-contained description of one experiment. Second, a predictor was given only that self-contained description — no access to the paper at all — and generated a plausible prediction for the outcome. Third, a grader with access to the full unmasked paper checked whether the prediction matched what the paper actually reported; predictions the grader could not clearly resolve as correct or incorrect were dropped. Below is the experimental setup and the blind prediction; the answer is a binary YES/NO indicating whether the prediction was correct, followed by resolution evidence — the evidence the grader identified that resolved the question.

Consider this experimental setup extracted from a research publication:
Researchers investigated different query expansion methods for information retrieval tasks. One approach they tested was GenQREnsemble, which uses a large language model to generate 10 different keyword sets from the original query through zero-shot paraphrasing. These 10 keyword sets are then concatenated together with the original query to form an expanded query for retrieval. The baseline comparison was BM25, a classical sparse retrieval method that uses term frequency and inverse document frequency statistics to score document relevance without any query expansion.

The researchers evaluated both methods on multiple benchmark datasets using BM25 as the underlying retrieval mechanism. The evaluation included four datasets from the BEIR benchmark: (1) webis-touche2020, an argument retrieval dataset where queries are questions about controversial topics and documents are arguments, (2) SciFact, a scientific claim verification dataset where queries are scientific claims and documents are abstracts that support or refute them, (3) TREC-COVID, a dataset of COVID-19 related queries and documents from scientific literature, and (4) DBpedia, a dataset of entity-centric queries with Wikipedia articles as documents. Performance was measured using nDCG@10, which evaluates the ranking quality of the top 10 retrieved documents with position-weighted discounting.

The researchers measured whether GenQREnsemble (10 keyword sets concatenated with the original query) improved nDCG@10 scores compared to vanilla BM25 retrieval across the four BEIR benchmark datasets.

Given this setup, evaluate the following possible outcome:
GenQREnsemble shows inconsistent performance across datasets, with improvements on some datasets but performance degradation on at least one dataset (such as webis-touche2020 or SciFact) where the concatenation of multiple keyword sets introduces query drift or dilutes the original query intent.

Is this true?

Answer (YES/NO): YES